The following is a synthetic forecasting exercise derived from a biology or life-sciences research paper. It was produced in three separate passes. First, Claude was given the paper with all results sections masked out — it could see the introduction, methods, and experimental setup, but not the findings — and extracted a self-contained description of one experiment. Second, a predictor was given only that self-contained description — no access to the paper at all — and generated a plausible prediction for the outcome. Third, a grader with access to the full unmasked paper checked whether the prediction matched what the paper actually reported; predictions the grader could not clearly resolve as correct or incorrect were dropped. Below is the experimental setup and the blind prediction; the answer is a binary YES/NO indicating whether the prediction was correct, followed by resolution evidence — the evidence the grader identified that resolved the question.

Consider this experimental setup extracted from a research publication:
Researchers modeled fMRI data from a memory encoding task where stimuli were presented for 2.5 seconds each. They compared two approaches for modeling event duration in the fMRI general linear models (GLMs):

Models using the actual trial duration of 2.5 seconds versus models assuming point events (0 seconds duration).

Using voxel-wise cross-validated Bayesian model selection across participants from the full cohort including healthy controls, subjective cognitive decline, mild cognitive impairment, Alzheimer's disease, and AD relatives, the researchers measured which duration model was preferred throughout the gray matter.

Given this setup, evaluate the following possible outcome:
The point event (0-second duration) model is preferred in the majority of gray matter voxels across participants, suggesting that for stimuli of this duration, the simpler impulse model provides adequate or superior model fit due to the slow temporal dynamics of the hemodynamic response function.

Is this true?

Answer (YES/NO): NO